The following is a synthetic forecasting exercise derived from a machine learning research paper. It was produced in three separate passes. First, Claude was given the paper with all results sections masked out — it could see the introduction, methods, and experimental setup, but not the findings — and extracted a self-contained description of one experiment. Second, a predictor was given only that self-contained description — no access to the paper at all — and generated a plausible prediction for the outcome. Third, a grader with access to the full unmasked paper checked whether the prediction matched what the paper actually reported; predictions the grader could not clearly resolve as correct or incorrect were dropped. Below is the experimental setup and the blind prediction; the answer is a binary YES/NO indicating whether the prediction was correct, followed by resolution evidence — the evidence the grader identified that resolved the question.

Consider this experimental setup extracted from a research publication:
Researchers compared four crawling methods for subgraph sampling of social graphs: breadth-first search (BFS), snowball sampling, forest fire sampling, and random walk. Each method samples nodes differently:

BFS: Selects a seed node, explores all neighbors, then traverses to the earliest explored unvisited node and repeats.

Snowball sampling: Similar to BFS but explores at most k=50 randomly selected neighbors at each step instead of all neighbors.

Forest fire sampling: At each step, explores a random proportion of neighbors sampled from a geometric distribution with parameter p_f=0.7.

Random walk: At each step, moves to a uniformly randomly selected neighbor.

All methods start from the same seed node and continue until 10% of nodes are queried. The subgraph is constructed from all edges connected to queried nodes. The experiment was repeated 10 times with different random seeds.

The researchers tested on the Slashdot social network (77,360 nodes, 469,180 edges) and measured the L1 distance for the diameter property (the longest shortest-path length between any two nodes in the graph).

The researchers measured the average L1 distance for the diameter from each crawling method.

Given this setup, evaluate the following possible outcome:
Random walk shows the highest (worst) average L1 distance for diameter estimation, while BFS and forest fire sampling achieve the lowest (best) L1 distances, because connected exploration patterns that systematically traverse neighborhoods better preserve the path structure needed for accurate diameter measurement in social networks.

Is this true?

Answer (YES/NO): NO